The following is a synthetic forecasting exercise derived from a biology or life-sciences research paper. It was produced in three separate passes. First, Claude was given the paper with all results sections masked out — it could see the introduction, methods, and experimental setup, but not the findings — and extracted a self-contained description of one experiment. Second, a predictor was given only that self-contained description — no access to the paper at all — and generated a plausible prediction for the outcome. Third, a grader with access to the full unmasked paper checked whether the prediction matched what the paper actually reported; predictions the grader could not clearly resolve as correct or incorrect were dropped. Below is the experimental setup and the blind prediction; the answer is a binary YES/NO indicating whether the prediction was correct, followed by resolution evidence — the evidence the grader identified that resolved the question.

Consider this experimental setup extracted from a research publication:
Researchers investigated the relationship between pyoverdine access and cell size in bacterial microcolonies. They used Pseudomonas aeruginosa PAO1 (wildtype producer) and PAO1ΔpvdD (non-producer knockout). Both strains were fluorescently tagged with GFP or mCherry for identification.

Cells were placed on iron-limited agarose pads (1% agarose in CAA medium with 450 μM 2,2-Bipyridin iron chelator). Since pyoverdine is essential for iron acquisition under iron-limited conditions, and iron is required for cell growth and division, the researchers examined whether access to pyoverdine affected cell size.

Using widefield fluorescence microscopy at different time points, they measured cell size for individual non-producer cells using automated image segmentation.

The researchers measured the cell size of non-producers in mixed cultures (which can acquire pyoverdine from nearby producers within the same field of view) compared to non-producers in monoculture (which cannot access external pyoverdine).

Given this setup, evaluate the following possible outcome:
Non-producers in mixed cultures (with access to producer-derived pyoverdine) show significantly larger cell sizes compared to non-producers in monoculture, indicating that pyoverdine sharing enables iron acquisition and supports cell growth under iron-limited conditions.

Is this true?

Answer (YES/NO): YES